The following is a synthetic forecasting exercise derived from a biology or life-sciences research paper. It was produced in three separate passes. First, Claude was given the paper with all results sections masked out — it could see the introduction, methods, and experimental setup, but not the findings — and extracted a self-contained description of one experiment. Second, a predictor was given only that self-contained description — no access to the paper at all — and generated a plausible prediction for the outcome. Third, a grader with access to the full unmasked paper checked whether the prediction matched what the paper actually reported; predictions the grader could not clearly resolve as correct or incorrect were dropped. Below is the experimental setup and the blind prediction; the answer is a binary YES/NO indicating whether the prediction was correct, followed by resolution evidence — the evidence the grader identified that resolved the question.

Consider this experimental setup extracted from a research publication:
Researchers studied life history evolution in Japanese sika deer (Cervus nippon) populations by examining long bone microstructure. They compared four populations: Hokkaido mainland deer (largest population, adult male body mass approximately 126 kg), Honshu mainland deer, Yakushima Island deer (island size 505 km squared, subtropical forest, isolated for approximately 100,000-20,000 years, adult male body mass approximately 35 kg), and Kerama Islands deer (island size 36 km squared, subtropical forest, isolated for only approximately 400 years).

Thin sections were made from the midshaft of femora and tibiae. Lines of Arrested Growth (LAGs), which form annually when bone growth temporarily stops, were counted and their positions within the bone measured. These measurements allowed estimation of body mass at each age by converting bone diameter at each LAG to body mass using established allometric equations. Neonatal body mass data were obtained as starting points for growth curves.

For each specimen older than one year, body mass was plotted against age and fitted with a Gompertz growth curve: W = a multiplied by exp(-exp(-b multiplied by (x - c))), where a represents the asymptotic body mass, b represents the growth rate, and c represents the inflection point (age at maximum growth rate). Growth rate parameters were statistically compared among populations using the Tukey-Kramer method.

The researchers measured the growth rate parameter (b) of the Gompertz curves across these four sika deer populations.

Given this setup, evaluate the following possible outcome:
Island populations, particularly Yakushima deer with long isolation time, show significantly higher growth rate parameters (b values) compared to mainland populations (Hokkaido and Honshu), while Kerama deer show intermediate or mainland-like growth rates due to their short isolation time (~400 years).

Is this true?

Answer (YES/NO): NO